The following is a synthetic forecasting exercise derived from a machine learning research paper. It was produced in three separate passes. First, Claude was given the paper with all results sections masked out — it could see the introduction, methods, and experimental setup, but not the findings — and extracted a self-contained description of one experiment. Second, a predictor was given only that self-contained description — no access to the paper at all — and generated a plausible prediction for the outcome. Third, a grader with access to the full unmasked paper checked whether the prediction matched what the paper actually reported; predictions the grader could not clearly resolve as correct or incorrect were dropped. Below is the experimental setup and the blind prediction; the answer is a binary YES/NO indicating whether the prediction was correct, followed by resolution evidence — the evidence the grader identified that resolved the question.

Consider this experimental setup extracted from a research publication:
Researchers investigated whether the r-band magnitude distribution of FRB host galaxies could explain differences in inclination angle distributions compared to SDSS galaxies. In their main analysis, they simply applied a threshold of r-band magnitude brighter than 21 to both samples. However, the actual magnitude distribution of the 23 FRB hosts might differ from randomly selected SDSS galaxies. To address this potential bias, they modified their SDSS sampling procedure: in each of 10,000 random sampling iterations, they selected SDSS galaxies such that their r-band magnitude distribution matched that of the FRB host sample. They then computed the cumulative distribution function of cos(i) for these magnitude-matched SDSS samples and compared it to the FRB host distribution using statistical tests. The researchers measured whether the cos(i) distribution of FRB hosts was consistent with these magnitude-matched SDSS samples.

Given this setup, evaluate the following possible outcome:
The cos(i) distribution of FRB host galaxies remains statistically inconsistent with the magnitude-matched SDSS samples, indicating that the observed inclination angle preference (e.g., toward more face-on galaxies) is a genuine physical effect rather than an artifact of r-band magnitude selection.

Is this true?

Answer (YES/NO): YES